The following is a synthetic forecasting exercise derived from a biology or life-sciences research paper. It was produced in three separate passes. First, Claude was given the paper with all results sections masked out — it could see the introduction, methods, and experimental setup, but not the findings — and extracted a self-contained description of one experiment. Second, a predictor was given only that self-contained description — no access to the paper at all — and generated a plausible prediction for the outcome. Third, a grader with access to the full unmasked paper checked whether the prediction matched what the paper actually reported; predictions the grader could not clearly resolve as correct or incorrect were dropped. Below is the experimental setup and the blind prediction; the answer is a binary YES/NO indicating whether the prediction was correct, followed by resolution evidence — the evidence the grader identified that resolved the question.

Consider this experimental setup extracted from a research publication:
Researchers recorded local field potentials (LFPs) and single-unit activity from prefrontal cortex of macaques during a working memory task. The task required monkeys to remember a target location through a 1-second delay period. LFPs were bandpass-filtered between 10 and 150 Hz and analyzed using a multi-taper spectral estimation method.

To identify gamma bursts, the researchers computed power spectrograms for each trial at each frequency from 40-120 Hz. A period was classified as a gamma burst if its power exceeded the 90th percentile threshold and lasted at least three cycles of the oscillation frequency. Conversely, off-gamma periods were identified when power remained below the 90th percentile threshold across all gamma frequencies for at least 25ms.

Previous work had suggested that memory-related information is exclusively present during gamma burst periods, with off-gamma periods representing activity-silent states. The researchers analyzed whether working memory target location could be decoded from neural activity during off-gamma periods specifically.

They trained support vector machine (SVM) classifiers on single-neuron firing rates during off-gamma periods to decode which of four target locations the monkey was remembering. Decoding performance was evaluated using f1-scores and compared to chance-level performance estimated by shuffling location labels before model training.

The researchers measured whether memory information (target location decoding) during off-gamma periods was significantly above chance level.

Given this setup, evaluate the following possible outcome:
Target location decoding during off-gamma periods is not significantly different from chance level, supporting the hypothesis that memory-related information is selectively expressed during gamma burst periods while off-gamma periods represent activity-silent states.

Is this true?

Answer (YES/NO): NO